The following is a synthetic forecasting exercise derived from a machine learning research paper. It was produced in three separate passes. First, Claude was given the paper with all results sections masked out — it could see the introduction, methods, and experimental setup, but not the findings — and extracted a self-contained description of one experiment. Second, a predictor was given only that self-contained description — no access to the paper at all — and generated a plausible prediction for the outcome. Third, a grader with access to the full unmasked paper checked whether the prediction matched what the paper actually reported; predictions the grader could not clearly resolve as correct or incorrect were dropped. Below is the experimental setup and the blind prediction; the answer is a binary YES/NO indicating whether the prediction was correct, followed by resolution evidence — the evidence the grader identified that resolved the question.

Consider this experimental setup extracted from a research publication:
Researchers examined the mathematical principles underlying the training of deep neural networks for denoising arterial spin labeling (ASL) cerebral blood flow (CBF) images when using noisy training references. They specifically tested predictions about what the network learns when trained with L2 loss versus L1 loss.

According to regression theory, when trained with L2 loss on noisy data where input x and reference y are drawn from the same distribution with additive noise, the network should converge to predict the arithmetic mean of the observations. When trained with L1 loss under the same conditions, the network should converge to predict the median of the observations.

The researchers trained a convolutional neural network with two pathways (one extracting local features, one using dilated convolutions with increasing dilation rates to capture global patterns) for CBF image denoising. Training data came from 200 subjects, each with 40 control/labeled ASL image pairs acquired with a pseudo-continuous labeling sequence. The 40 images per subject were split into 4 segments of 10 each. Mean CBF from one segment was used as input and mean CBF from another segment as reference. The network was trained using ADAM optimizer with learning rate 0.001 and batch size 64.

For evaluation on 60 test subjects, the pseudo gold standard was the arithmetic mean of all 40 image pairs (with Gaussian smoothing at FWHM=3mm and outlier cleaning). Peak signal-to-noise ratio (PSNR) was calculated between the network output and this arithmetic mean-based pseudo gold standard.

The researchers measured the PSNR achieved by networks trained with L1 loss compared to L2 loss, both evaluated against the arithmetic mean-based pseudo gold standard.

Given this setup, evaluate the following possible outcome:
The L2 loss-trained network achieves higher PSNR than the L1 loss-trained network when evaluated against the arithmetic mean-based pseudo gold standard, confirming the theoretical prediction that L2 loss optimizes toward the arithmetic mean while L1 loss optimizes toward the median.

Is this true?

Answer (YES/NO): NO